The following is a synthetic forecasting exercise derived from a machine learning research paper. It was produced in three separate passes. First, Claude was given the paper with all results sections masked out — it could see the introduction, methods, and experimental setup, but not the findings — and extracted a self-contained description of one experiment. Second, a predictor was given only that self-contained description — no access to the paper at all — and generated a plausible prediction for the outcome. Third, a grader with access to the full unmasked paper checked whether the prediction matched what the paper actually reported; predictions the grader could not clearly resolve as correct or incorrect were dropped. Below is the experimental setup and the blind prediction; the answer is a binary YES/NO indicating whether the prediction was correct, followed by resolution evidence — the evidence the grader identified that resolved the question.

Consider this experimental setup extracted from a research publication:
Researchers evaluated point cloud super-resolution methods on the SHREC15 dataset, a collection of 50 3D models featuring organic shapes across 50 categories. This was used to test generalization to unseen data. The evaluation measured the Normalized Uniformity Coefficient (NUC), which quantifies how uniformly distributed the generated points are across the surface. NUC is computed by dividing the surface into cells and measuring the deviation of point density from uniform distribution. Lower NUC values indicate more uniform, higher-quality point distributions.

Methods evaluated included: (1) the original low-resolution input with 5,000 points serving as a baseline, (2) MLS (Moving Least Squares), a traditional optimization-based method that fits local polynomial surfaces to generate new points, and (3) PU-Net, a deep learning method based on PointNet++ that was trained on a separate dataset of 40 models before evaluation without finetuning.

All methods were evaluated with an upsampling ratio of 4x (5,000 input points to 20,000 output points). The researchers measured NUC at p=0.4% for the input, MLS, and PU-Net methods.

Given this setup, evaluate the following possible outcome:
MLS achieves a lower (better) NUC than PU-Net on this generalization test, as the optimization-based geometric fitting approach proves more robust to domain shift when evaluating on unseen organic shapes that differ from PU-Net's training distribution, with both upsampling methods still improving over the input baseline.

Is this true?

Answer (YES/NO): NO